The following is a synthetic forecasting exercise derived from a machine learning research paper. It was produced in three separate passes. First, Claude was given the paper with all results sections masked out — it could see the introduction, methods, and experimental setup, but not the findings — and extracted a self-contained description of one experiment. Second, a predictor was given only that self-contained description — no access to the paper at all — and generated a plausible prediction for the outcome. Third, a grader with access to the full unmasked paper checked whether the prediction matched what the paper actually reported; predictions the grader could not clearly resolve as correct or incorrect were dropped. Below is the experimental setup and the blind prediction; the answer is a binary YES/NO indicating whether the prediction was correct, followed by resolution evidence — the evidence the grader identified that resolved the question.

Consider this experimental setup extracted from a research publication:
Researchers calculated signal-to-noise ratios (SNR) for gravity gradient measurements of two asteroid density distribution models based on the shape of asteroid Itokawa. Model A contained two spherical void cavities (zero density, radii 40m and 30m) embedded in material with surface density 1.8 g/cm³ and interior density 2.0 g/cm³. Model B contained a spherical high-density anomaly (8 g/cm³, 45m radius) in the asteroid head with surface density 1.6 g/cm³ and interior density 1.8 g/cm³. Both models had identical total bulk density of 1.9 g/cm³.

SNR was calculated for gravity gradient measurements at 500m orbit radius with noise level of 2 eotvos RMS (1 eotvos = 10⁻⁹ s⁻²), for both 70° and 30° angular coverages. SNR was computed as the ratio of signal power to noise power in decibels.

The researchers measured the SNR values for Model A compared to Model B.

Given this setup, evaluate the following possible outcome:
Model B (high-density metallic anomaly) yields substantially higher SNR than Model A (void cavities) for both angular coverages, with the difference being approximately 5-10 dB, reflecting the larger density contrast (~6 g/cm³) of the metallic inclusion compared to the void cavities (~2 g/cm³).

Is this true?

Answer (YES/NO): YES